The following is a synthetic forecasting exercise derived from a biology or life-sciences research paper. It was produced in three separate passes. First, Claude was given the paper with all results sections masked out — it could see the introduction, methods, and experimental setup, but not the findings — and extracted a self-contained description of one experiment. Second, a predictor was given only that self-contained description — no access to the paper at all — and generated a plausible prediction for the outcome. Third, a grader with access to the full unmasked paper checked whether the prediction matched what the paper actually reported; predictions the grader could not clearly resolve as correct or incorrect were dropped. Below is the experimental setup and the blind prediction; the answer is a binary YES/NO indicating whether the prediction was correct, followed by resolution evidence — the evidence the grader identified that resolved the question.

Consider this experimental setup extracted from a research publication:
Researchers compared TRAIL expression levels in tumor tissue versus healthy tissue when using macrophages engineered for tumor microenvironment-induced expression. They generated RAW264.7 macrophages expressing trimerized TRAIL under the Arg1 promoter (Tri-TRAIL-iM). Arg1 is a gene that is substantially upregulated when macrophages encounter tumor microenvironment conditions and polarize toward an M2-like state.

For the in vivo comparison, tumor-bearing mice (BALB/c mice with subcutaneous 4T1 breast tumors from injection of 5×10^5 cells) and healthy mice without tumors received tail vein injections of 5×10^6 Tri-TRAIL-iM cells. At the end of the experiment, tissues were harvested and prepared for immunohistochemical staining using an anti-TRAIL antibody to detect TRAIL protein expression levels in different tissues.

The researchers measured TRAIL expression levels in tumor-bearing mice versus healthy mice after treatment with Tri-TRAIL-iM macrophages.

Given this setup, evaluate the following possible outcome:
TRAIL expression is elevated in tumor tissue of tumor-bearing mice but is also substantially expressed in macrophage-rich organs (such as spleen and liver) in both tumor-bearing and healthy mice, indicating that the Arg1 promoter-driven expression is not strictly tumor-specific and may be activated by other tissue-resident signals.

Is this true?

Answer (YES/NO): NO